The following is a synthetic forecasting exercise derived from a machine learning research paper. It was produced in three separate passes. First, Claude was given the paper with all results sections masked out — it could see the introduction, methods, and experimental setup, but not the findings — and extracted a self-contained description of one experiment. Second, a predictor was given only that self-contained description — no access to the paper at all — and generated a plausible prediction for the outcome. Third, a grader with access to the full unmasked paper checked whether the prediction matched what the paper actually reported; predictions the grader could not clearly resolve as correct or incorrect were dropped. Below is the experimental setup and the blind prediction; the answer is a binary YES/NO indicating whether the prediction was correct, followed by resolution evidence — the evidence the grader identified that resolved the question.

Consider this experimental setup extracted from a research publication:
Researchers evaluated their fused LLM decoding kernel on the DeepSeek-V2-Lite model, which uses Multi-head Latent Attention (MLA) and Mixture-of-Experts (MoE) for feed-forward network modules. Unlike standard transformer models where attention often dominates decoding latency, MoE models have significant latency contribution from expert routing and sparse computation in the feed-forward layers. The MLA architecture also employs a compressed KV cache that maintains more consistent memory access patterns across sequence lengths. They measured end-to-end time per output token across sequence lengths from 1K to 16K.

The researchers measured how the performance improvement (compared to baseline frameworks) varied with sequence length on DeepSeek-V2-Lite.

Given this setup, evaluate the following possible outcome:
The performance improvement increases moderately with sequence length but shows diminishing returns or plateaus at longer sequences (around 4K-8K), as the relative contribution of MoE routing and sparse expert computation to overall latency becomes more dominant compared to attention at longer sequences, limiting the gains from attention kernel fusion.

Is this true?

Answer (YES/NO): NO